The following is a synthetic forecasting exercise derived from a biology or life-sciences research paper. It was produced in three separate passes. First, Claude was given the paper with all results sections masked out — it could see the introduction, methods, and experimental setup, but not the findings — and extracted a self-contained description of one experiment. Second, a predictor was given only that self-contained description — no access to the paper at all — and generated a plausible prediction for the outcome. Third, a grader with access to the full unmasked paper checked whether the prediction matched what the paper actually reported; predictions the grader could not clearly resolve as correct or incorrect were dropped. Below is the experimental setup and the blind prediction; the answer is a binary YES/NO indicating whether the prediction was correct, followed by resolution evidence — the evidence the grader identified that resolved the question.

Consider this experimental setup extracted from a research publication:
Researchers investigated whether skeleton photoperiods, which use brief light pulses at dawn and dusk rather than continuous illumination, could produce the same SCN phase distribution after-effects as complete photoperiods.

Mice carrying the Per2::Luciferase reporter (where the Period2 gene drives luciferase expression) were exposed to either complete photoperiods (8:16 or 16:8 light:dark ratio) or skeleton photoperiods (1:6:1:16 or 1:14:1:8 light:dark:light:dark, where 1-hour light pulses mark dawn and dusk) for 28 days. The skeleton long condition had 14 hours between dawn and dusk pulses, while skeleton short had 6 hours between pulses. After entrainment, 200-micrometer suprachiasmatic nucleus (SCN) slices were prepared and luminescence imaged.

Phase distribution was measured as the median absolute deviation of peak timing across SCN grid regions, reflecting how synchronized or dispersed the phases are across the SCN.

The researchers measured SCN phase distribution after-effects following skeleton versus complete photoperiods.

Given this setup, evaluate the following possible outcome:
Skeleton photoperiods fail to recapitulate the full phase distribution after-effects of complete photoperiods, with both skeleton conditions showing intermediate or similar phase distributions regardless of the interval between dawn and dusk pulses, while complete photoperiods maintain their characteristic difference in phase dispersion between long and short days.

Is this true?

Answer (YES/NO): NO